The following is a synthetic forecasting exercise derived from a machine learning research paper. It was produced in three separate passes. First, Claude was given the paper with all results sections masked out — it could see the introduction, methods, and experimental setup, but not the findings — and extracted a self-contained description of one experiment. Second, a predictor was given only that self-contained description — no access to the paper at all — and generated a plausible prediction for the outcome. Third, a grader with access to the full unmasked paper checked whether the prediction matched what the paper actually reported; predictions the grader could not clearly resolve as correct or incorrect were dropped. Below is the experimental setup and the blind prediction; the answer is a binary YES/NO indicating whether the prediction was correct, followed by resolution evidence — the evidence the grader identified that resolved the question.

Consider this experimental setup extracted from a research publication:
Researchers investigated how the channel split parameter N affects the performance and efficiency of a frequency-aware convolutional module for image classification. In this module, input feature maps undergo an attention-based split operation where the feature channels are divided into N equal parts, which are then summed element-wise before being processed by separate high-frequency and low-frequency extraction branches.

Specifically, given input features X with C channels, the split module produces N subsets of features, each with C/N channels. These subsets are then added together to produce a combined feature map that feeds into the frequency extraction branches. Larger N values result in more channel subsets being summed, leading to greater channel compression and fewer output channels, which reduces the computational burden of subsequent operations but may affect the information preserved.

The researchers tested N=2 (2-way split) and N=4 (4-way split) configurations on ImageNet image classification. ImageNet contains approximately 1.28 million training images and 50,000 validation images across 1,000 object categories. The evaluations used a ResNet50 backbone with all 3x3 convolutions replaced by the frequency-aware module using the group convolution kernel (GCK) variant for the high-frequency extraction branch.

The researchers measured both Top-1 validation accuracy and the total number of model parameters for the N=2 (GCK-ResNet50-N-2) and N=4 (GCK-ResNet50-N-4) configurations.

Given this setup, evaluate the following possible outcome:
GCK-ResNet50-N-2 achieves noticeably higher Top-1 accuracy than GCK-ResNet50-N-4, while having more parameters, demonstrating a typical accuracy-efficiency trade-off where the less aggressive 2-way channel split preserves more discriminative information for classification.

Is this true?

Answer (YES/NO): YES